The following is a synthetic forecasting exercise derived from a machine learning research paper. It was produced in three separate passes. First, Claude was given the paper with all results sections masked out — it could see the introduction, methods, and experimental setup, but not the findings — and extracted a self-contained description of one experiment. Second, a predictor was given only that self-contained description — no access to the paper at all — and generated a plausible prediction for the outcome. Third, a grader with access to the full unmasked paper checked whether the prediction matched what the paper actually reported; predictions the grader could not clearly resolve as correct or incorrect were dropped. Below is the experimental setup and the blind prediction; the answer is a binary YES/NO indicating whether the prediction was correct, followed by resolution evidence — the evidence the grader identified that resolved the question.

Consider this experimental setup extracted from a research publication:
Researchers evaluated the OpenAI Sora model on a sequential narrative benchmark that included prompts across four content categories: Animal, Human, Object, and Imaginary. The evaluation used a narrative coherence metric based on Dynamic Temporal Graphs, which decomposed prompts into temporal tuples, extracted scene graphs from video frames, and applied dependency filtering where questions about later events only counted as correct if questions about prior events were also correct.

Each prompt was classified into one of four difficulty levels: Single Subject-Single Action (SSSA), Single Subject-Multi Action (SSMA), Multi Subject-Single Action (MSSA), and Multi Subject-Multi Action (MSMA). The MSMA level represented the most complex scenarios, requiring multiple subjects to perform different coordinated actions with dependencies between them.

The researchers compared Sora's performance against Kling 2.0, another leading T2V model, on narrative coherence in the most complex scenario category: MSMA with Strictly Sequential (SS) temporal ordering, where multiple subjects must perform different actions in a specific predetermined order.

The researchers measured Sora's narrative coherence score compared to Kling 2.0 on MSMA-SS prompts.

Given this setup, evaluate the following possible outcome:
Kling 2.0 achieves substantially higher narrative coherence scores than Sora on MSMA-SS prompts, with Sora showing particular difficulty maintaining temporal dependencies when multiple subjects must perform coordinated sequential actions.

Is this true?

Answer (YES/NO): YES